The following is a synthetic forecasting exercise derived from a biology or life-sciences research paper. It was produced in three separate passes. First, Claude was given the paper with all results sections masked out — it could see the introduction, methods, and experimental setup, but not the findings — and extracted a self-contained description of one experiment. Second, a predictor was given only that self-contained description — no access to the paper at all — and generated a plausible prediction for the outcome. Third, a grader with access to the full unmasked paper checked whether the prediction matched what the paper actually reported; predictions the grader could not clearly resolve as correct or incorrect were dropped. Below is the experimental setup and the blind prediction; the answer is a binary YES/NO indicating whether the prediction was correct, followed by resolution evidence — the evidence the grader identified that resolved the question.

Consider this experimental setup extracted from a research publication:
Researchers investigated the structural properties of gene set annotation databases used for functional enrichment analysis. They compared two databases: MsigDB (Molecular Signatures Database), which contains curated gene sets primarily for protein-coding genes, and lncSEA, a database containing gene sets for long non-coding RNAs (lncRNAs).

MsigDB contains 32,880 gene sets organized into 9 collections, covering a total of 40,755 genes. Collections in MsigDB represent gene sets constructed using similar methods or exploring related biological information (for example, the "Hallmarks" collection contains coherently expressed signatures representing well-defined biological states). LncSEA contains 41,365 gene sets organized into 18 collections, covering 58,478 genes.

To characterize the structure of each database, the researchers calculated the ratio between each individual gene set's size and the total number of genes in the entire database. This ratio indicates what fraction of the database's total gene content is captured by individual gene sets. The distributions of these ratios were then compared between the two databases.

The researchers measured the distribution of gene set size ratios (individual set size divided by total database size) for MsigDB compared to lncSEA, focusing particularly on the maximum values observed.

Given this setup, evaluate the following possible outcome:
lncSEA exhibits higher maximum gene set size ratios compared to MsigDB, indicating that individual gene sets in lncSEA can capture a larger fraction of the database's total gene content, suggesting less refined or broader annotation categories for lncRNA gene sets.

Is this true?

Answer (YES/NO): YES